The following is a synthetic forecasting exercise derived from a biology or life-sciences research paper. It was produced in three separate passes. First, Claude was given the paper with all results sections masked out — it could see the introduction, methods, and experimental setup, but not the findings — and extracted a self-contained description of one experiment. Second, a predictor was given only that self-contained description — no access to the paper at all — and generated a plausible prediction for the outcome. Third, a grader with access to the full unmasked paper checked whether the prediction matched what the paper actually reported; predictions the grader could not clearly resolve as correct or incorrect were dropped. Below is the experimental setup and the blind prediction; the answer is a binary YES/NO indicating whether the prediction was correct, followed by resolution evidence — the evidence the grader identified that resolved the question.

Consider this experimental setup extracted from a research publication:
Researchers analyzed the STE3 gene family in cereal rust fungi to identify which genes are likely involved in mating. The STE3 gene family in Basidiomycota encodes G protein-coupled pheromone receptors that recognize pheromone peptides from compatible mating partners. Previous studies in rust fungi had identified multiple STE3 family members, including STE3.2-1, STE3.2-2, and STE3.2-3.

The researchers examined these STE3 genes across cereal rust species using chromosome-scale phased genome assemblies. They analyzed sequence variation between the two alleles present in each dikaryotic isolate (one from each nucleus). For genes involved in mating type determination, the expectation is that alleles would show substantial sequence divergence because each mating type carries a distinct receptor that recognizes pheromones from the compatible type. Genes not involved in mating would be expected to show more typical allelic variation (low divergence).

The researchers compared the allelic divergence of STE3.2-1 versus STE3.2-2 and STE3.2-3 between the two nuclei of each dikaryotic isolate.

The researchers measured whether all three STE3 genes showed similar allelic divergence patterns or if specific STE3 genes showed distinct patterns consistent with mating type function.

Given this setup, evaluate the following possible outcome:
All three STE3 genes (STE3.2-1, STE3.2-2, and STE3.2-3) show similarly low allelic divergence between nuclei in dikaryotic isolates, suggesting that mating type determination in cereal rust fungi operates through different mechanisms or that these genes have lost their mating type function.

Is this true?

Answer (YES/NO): NO